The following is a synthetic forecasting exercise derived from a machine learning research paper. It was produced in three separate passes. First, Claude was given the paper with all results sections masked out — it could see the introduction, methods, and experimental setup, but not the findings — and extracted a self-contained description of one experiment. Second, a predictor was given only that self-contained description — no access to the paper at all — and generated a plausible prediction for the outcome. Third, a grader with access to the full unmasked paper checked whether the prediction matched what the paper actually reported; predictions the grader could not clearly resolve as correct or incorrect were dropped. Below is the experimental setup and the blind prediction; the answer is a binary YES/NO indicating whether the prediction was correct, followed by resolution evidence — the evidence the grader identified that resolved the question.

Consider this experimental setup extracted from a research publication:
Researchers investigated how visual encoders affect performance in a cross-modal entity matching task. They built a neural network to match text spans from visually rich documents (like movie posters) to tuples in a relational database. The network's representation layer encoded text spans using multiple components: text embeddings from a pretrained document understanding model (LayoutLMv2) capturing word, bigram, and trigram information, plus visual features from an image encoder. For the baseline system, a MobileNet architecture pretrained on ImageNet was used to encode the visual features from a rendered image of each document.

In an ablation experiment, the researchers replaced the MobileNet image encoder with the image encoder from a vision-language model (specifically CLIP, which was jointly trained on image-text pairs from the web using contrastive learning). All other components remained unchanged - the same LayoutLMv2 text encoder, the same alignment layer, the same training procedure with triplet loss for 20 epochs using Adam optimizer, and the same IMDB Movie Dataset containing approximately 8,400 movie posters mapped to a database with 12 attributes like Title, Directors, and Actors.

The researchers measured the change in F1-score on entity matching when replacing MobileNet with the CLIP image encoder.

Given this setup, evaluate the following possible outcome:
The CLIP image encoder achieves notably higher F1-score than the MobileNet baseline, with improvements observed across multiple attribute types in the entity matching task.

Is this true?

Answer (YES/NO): NO